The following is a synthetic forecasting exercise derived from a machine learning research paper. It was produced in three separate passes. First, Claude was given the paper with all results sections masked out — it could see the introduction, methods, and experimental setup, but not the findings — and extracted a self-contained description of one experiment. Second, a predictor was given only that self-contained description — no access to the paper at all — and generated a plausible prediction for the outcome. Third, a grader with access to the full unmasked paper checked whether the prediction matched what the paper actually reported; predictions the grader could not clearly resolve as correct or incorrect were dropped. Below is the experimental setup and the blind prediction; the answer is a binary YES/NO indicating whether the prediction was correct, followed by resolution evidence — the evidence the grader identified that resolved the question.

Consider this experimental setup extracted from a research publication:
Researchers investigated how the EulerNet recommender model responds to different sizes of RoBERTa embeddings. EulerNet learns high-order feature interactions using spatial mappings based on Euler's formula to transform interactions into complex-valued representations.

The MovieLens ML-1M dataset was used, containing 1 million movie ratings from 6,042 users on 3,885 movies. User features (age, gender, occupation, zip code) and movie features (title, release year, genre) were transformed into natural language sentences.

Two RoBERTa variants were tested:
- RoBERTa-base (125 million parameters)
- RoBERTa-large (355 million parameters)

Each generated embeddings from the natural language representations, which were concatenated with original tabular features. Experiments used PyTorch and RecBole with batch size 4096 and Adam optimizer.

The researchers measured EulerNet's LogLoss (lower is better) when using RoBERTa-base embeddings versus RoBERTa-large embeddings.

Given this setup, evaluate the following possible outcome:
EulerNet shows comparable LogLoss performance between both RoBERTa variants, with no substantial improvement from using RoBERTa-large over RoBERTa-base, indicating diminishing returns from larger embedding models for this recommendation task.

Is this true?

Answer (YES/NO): YES